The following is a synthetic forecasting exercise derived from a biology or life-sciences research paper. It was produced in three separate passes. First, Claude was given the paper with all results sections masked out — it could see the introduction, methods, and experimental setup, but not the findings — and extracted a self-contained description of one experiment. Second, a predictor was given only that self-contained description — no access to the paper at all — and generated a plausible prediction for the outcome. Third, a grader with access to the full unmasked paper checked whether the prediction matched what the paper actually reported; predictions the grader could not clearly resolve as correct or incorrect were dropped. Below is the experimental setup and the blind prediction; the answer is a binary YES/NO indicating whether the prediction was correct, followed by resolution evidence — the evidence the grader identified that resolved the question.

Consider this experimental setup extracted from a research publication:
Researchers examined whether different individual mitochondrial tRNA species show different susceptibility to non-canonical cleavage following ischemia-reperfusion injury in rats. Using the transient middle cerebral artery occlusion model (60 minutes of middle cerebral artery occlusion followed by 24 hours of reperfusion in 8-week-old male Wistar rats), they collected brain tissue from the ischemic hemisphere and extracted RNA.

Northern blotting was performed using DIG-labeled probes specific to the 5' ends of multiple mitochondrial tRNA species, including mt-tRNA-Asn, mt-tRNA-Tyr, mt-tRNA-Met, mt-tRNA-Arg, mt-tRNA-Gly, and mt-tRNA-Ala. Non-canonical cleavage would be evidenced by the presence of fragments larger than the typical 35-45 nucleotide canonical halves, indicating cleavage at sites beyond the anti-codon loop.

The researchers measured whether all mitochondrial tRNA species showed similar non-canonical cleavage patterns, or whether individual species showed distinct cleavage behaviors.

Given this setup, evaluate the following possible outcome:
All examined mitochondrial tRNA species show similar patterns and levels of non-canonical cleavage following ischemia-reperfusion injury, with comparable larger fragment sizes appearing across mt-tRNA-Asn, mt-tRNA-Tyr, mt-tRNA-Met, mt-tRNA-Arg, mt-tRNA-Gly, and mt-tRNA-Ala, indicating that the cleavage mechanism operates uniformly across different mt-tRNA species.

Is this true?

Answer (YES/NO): NO